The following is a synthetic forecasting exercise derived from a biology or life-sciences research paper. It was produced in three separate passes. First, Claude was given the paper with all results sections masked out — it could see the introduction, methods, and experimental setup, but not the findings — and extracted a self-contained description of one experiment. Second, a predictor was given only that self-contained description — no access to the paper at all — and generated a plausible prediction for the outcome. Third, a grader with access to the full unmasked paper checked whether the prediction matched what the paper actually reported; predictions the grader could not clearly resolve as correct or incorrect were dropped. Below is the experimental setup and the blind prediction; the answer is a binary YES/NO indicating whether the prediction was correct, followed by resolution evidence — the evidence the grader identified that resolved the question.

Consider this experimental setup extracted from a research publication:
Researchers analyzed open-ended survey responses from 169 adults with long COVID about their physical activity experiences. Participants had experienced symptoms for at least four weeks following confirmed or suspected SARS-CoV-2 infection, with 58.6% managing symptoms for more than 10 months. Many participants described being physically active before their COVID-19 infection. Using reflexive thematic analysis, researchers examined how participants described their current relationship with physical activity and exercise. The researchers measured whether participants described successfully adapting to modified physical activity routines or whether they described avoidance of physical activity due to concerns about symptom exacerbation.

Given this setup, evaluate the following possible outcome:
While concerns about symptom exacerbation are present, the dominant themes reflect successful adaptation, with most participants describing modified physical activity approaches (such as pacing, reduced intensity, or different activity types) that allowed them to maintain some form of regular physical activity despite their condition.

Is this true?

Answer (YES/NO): NO